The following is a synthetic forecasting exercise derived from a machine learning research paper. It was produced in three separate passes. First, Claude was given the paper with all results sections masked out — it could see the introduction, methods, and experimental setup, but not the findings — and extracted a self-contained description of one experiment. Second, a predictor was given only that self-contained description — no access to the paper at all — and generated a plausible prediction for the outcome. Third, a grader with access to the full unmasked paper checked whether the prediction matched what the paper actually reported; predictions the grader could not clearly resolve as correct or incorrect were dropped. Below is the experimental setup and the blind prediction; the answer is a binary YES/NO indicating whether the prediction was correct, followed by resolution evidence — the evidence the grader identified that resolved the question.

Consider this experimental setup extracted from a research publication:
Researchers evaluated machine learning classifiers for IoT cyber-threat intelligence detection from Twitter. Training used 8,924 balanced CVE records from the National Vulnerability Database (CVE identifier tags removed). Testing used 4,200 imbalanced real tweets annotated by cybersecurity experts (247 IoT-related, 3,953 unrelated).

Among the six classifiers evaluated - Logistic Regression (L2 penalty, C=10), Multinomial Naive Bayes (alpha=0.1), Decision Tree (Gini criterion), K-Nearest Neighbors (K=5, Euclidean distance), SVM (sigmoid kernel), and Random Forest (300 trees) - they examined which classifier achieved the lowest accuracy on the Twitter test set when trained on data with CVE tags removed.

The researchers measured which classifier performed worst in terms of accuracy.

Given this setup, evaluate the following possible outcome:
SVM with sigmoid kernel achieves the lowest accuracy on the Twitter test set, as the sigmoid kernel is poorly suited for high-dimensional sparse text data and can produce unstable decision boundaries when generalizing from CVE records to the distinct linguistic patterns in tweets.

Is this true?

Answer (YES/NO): NO